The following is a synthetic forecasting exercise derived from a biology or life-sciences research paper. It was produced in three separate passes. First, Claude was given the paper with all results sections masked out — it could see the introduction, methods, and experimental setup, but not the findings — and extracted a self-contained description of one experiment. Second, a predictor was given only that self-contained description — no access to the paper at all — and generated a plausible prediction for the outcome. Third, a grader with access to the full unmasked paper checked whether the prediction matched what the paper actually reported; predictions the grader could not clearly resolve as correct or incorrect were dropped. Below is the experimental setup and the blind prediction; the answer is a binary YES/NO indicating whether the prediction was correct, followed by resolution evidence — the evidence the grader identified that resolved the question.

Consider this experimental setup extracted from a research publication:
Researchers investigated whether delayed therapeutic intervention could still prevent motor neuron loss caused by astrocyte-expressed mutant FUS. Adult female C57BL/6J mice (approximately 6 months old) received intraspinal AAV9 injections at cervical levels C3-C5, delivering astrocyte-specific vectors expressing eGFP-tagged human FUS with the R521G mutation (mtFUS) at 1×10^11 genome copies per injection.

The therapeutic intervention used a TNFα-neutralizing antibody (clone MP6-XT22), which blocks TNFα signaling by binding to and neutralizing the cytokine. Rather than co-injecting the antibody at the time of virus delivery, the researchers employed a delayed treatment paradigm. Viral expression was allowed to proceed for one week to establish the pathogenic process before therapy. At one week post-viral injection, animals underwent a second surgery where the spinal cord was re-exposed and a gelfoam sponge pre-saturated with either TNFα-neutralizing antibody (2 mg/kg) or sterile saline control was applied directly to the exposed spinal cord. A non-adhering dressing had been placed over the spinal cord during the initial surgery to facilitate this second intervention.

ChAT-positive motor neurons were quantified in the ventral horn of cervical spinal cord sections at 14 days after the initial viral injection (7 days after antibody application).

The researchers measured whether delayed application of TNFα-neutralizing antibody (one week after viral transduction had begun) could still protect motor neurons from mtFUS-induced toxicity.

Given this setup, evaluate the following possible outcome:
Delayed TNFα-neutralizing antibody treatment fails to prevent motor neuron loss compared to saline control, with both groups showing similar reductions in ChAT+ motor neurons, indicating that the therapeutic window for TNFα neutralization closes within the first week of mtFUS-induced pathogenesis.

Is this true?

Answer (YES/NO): NO